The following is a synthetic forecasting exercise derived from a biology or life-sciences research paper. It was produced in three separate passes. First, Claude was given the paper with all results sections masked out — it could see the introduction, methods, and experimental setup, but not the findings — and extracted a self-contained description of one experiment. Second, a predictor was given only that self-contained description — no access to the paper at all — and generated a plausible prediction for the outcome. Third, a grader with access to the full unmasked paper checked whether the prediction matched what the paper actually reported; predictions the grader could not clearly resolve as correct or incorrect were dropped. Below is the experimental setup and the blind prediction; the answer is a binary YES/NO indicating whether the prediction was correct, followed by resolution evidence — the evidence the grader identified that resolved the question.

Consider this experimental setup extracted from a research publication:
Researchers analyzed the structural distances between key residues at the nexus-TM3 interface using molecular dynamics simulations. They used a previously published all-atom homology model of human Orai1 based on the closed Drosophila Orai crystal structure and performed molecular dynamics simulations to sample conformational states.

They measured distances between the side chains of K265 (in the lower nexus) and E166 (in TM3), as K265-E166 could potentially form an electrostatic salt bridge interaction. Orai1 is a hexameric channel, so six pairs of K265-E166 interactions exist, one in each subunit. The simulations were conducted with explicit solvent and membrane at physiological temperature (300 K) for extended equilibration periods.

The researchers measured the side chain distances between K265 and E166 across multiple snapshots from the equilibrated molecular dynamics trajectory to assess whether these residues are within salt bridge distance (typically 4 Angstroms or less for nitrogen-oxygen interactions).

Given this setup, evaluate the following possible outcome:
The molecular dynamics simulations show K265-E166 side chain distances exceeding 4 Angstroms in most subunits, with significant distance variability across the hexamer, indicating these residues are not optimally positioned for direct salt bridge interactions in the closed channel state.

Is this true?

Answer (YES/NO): YES